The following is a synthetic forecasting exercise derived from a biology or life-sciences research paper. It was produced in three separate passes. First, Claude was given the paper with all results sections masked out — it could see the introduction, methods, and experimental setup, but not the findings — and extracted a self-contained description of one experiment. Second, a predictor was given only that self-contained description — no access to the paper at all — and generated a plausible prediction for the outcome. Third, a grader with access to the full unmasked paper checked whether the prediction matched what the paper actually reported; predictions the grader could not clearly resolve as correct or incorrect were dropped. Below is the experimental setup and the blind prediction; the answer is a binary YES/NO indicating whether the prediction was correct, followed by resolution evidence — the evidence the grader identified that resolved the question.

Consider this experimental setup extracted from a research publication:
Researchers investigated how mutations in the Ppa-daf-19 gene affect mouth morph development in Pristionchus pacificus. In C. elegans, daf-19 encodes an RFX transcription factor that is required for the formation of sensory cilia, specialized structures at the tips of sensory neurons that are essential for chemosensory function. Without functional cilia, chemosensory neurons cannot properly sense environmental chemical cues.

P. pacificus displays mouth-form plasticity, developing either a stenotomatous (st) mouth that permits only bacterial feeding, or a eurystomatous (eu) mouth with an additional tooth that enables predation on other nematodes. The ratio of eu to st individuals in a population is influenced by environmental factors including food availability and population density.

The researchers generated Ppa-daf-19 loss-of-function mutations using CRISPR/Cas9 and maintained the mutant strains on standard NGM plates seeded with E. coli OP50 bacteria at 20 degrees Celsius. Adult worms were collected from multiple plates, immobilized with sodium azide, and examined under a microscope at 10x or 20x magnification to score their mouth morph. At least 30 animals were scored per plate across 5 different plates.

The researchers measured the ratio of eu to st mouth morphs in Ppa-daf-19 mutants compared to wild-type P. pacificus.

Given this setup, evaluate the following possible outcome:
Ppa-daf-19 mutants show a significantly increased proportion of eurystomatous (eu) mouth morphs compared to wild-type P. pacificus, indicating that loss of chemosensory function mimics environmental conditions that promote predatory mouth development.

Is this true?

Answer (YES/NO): NO